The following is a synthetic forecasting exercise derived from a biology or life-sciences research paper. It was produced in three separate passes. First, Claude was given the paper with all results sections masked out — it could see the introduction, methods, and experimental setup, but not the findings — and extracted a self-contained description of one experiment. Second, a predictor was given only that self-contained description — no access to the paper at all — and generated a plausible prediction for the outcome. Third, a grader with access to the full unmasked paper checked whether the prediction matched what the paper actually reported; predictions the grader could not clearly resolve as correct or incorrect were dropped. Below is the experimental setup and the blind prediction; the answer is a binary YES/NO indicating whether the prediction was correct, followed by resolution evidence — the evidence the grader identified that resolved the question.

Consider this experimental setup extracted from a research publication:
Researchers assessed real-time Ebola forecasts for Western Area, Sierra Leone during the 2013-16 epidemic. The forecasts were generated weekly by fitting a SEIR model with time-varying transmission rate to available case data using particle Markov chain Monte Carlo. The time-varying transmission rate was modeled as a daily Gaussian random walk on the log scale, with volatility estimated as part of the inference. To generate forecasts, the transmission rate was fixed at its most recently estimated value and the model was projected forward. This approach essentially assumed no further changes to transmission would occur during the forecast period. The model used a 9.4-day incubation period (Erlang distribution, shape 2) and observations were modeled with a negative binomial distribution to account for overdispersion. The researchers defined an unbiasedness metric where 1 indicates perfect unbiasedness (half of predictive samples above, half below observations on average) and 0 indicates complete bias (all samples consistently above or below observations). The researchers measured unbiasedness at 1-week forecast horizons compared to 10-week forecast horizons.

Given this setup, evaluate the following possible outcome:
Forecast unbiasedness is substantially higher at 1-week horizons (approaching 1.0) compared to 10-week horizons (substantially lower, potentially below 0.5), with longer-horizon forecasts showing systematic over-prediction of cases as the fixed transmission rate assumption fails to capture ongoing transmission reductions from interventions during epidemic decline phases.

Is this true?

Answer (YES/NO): NO